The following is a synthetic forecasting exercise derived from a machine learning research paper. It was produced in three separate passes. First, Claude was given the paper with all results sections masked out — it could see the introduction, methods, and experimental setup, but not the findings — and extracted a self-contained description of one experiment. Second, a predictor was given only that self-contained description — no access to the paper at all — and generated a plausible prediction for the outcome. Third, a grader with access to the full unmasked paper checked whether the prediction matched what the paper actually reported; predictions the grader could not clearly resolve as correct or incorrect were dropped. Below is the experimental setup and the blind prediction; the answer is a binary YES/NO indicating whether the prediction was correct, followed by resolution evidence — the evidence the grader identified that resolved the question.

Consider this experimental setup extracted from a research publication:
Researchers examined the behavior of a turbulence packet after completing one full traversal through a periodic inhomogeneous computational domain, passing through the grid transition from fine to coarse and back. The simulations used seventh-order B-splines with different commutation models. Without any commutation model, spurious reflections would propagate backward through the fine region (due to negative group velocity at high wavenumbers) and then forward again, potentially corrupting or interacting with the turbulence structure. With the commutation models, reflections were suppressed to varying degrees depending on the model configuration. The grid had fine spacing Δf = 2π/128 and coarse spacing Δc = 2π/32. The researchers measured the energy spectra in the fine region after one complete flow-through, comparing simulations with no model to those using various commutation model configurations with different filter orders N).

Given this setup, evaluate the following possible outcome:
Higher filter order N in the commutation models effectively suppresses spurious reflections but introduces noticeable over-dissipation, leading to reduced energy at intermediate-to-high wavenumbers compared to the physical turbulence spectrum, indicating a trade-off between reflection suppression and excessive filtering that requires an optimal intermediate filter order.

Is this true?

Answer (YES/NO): NO